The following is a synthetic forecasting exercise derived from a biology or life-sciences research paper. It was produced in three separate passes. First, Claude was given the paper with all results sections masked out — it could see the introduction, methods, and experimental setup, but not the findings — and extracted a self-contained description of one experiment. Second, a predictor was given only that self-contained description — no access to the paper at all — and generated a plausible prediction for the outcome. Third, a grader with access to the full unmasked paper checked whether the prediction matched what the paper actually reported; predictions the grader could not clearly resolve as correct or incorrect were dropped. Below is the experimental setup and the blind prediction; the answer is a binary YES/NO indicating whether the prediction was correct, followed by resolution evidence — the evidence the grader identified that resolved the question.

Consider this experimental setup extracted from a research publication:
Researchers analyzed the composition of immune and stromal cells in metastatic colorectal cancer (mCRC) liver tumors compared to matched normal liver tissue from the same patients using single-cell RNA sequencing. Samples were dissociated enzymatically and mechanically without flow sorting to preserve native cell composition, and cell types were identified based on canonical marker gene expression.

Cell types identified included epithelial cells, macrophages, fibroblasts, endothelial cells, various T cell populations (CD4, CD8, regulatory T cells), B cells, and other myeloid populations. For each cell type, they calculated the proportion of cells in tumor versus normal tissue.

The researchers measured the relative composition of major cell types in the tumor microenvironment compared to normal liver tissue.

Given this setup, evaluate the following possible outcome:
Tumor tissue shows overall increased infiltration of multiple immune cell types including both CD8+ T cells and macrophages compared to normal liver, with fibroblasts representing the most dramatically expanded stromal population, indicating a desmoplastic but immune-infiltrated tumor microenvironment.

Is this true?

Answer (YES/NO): NO